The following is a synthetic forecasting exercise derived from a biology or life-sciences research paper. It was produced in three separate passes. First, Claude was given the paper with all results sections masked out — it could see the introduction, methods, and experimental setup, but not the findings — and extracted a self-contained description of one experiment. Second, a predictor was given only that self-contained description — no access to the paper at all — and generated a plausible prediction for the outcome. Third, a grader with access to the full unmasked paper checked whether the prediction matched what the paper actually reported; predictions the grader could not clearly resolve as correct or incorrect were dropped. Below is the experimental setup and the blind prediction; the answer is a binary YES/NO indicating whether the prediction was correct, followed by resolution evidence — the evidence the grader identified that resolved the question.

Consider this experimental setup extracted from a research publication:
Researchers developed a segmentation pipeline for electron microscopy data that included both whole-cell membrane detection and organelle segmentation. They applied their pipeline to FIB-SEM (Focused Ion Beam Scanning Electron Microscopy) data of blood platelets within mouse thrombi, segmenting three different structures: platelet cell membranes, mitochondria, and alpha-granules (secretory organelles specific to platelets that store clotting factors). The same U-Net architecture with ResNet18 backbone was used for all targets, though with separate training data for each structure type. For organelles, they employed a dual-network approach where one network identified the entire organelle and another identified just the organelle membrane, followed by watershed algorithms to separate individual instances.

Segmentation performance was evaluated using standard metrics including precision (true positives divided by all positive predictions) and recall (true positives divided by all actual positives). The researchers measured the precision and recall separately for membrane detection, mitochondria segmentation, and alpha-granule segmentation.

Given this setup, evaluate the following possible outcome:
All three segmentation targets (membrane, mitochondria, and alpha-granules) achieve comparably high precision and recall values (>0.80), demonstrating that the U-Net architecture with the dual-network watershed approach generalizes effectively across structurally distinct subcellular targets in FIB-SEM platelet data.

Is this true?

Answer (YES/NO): NO